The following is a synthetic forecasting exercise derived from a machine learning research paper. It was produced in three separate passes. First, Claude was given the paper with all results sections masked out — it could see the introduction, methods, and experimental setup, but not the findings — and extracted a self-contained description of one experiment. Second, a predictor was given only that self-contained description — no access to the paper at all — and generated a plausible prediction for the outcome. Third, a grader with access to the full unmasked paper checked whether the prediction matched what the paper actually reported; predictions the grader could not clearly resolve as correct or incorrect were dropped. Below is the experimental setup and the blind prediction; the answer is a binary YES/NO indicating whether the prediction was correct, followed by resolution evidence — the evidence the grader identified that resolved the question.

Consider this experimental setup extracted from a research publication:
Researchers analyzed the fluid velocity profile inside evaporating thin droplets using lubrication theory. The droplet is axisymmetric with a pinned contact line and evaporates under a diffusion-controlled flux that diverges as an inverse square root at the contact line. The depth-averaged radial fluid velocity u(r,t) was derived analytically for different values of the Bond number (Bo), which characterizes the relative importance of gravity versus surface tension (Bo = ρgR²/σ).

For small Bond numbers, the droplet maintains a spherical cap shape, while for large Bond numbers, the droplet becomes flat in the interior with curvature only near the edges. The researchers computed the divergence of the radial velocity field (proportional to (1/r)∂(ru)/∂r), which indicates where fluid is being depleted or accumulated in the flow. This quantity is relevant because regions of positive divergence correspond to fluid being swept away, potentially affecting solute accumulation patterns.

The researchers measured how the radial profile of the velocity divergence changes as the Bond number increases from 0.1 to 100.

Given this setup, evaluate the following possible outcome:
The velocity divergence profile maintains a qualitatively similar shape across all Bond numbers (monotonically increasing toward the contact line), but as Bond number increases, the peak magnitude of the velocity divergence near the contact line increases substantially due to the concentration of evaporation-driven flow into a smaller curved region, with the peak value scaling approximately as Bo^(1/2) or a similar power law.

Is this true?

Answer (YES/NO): NO